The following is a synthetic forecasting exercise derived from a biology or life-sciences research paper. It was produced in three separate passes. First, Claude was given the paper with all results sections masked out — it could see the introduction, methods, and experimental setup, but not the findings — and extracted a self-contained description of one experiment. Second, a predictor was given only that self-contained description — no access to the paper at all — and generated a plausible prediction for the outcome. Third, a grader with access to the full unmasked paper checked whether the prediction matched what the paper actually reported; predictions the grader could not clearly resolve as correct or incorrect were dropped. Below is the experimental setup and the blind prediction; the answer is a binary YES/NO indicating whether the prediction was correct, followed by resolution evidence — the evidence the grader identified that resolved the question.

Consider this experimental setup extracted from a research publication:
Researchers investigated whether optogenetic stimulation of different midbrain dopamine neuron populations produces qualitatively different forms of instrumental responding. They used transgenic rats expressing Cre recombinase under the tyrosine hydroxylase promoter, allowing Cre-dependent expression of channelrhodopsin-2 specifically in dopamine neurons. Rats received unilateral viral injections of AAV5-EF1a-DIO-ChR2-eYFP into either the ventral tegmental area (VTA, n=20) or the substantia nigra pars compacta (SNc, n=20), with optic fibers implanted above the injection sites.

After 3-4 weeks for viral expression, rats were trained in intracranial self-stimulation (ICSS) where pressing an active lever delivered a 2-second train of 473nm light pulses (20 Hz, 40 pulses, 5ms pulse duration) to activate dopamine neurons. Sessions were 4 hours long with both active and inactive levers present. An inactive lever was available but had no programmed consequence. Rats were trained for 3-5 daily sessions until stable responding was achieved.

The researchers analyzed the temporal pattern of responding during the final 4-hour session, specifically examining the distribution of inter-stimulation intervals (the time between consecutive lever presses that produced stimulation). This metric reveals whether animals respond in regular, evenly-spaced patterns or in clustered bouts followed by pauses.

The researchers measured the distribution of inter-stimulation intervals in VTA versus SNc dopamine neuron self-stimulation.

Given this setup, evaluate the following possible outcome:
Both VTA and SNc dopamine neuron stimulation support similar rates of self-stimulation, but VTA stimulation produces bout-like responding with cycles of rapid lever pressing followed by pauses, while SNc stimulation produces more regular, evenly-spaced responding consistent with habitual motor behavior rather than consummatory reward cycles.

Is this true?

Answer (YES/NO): NO